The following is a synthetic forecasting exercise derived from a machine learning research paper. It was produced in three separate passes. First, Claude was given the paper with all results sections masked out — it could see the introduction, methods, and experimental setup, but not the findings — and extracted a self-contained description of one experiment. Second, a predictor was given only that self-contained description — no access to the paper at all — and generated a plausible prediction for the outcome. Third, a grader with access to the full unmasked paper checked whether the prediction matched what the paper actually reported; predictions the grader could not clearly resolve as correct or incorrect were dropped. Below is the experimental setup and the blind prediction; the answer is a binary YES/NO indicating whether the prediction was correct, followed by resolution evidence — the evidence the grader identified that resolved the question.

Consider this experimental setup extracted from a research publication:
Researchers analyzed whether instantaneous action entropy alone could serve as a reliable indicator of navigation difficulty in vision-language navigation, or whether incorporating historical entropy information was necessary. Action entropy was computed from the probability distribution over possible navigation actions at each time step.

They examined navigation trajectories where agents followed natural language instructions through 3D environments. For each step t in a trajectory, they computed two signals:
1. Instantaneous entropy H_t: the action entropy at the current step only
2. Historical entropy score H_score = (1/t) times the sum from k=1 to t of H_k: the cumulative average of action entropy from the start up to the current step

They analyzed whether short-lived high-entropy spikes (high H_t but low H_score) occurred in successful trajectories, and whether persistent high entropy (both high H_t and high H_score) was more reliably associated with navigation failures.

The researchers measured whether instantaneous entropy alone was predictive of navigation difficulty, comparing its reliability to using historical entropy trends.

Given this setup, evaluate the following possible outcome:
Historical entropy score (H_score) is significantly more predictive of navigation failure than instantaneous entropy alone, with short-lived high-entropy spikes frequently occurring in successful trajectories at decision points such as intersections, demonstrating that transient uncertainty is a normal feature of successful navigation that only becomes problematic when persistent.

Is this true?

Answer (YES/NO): YES